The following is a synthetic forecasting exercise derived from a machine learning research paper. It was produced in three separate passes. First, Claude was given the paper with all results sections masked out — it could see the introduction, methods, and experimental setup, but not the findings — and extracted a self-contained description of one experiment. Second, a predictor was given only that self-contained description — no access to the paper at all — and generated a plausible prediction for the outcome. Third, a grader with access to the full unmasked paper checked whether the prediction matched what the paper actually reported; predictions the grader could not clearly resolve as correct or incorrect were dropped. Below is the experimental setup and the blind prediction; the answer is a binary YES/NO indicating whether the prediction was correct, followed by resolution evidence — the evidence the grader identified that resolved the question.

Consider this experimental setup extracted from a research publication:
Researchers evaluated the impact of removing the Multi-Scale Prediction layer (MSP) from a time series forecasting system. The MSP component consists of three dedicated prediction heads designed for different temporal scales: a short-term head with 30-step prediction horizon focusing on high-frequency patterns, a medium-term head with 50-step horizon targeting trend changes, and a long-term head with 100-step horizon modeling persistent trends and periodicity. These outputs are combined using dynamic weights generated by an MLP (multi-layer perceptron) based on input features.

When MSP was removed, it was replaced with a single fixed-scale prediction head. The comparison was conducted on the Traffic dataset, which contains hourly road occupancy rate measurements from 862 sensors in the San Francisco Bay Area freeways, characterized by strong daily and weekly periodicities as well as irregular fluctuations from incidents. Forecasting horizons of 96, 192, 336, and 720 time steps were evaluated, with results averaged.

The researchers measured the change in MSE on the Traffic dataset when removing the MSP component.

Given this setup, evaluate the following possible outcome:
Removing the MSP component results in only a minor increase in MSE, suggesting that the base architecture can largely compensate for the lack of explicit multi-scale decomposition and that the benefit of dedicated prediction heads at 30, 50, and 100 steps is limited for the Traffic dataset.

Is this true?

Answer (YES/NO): NO